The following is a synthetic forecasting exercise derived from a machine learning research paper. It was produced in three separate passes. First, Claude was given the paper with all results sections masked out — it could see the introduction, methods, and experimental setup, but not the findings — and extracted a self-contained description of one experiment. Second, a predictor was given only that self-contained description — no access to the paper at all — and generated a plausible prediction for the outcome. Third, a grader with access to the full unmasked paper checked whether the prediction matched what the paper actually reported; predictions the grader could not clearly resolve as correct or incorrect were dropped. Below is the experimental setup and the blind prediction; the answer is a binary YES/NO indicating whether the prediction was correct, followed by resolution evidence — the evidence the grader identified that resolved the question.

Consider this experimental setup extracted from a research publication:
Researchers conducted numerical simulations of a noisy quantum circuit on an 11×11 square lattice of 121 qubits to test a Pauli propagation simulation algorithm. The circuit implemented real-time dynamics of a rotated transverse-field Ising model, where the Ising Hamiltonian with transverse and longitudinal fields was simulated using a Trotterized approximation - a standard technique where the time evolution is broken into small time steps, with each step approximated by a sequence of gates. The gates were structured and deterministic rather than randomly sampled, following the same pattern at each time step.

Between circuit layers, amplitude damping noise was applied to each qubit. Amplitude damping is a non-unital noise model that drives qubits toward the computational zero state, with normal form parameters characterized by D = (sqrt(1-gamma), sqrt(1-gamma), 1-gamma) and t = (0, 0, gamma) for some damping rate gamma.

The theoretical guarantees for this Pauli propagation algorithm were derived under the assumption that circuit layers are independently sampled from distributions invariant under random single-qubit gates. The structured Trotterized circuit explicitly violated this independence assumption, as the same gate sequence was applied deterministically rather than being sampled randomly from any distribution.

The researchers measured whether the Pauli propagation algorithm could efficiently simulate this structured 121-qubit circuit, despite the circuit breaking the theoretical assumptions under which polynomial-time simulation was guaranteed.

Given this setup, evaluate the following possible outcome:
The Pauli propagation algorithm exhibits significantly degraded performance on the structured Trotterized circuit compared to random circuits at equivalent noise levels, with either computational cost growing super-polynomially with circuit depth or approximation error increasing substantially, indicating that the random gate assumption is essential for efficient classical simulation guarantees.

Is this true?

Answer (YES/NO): NO